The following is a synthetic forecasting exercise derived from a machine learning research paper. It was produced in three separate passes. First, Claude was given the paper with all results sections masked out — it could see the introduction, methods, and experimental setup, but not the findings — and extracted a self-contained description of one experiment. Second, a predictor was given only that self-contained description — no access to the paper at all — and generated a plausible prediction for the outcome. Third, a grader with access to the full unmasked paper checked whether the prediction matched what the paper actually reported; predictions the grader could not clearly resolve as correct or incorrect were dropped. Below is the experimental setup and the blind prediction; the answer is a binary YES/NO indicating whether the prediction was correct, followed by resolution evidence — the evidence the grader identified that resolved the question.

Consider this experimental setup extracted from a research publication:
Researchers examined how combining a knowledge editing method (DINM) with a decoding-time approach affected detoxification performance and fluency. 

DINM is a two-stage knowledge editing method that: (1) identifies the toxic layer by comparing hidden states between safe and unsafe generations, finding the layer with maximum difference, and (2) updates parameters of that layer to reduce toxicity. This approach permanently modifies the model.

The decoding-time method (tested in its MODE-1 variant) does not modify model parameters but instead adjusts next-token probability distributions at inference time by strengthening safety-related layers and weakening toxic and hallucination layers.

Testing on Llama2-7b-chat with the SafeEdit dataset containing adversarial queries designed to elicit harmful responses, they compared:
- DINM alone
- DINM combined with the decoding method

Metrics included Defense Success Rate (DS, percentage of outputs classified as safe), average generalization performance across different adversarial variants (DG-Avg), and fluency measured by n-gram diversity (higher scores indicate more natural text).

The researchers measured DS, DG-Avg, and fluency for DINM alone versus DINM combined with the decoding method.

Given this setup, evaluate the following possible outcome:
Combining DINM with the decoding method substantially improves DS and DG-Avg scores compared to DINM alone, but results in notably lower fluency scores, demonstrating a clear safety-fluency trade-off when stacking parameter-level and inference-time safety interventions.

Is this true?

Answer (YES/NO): NO